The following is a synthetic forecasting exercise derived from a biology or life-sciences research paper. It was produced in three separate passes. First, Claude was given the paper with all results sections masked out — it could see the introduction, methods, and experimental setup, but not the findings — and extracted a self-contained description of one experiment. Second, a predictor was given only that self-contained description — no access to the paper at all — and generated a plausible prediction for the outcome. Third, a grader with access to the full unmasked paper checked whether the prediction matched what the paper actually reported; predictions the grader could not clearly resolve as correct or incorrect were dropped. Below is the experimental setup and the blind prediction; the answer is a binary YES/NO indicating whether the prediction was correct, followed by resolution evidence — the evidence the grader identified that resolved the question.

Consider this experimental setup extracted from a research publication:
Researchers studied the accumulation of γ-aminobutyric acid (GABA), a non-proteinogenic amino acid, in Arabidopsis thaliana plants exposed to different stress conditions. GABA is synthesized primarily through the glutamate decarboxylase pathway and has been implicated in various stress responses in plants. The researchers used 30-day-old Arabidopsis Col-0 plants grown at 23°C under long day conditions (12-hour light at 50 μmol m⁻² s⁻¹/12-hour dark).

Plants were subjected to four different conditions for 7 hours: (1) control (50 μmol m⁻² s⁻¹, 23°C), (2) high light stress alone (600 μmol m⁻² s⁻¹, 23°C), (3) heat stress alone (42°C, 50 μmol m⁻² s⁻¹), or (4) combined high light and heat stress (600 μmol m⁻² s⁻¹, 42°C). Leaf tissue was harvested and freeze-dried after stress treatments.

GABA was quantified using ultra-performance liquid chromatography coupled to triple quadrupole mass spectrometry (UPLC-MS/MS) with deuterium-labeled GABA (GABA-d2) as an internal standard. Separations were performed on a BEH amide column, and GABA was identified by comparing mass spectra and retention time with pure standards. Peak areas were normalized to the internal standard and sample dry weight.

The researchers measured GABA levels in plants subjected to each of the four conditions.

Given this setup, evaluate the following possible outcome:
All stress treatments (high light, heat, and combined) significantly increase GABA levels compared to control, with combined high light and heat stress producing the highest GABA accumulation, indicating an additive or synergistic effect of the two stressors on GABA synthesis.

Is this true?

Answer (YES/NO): NO